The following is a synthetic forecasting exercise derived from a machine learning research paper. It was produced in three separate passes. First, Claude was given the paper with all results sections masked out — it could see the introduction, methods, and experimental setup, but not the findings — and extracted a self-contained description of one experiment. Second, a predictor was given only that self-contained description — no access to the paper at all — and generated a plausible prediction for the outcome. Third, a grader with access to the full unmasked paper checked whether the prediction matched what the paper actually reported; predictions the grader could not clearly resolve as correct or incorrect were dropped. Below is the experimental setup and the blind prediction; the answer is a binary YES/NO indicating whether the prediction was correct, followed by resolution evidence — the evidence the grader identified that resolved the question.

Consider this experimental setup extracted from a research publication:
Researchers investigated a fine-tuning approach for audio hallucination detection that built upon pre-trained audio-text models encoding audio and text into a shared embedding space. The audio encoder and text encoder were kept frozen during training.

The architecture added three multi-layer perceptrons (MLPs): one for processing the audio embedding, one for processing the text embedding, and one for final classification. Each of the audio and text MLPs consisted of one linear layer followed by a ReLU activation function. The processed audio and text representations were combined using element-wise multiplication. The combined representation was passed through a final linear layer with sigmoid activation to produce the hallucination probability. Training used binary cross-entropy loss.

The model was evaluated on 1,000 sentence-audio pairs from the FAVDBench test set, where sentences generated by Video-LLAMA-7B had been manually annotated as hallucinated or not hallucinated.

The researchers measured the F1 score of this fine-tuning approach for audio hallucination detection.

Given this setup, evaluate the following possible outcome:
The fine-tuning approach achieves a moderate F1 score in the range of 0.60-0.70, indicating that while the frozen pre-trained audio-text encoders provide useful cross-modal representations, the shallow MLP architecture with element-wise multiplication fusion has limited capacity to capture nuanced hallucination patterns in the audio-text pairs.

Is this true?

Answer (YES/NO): NO